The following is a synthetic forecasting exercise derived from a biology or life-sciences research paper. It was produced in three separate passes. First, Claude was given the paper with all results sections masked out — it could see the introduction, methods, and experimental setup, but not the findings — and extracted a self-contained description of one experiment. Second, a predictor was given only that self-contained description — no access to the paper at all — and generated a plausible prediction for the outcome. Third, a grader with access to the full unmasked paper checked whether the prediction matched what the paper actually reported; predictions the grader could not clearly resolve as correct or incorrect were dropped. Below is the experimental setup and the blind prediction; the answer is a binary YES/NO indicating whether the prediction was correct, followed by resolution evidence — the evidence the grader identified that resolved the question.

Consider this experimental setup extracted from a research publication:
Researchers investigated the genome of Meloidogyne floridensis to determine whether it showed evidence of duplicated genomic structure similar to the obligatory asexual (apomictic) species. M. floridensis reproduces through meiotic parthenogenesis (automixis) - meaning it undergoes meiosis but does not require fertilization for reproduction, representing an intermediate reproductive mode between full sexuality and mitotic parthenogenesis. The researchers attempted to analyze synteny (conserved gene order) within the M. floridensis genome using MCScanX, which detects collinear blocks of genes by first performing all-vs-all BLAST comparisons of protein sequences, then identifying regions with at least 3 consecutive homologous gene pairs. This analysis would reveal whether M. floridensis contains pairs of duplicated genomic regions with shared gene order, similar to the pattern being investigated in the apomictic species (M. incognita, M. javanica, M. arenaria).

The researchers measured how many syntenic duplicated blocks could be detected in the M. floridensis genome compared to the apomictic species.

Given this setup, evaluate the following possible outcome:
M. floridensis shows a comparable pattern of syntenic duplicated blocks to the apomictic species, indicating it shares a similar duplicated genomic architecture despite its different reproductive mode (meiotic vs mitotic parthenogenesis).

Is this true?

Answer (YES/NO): NO